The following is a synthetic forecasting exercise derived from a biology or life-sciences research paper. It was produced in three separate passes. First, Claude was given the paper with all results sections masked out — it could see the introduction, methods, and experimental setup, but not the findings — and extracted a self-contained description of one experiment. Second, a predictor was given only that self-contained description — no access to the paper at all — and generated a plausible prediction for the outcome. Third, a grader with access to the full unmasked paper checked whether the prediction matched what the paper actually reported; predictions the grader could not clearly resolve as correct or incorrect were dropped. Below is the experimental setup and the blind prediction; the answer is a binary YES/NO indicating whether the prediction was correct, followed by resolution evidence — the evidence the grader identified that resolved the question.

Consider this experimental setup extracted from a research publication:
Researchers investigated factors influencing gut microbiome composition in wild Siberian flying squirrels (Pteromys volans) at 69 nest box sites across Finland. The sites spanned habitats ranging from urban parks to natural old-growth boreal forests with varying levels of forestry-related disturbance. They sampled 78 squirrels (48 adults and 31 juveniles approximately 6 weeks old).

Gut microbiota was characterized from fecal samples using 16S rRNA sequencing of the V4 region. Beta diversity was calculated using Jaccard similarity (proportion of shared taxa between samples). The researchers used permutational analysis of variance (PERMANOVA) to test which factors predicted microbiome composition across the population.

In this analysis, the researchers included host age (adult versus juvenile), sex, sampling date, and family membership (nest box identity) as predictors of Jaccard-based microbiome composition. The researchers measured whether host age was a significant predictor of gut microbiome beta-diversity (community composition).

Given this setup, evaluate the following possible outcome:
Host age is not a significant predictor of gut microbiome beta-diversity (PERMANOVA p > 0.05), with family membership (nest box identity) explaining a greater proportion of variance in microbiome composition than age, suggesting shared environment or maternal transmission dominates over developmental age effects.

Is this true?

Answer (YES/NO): NO